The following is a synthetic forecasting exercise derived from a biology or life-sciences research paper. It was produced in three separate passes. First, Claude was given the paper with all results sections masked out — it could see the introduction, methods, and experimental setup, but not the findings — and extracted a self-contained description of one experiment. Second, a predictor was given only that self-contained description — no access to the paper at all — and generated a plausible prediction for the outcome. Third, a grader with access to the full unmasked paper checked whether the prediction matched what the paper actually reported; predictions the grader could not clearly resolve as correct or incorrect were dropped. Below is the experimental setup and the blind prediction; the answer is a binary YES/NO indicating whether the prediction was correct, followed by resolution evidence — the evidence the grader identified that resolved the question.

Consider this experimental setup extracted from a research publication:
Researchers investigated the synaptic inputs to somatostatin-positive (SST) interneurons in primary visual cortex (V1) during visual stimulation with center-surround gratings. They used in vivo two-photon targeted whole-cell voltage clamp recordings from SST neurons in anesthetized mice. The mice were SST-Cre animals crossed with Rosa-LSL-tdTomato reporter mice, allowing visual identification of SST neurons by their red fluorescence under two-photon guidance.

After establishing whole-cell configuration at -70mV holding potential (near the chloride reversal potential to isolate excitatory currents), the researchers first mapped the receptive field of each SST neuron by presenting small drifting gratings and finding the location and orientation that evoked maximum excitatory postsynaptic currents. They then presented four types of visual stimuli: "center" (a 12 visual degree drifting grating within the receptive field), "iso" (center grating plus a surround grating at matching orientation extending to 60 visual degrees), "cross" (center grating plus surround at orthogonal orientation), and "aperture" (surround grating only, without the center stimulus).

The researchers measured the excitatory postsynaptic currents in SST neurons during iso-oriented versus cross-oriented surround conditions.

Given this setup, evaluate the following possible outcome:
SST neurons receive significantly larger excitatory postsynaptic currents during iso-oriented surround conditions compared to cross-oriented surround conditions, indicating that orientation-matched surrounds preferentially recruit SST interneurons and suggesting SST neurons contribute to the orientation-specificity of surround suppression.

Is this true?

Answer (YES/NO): YES